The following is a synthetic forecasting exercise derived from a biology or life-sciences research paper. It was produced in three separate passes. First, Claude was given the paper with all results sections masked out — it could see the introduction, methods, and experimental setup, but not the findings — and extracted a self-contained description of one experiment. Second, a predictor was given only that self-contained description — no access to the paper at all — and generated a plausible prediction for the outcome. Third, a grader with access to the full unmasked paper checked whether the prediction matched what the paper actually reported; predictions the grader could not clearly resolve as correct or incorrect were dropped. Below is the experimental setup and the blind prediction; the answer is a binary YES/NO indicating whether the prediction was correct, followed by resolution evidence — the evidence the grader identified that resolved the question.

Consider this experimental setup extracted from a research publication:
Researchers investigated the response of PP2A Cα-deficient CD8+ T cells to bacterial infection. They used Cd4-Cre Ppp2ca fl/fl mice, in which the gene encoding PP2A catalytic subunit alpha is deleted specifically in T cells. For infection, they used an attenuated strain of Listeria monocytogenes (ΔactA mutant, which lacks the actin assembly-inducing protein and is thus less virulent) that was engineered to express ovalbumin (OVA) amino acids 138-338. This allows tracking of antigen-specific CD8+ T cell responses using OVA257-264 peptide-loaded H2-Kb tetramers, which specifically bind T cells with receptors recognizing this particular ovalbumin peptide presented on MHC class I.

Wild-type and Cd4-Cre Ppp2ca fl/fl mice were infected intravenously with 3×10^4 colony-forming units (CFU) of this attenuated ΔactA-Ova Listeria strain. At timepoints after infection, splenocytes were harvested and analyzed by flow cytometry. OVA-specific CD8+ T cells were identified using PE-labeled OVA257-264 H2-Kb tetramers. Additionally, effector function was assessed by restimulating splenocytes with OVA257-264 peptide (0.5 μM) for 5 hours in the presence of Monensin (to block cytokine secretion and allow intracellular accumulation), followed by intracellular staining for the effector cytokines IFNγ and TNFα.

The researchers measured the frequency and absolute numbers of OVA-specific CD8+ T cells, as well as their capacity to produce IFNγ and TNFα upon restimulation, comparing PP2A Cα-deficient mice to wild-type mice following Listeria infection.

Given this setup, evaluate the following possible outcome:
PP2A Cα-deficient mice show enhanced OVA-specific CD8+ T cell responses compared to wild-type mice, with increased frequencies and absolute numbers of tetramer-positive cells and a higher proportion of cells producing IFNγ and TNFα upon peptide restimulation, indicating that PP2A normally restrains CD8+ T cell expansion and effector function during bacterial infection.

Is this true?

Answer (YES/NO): NO